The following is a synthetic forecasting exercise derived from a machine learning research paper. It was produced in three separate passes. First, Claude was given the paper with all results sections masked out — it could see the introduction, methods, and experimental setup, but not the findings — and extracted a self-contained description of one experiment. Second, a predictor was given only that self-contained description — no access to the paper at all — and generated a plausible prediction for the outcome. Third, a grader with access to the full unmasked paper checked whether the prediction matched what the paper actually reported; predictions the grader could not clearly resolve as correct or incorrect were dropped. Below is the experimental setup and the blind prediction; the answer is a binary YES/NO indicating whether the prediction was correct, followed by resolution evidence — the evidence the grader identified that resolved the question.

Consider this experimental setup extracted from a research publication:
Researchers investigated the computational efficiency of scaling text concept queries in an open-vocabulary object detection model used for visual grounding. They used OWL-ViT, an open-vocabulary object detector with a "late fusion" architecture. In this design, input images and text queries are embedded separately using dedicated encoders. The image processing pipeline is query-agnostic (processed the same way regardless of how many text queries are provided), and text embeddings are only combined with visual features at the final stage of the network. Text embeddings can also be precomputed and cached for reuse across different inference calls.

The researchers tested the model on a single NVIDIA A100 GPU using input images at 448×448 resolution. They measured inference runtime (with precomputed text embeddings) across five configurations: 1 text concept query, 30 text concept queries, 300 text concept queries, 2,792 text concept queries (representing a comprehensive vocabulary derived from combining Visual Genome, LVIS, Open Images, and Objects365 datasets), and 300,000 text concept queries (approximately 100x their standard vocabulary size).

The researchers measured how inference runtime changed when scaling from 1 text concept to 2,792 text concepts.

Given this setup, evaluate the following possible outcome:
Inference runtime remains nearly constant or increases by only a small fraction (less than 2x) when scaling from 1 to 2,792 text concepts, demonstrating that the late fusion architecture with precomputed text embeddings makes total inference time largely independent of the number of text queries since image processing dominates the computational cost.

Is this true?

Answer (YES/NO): YES